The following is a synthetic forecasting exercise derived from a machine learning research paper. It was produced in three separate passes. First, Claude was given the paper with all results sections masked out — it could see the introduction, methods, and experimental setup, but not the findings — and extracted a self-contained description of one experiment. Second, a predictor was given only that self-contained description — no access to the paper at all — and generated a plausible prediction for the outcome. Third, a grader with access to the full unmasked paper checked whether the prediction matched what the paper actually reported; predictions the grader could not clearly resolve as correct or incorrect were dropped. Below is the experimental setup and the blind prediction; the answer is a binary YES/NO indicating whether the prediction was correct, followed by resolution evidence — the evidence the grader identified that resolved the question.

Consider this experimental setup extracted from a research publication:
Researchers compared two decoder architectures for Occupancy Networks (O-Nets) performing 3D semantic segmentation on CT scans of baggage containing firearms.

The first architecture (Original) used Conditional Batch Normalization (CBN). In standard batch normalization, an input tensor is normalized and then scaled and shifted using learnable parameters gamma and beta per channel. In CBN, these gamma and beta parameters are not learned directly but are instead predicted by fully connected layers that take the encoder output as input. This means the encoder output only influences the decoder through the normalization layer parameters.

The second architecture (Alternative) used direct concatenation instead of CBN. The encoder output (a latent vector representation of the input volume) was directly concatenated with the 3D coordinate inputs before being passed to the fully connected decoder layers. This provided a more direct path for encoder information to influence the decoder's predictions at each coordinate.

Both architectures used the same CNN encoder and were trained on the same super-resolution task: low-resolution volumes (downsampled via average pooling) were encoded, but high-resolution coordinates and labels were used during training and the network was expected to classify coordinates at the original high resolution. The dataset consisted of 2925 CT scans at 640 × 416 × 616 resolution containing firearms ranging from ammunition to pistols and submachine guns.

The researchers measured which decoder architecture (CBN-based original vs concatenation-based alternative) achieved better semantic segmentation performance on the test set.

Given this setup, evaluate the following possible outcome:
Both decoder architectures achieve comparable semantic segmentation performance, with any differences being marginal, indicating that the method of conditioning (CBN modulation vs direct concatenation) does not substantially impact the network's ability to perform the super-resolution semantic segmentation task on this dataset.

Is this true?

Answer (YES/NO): NO